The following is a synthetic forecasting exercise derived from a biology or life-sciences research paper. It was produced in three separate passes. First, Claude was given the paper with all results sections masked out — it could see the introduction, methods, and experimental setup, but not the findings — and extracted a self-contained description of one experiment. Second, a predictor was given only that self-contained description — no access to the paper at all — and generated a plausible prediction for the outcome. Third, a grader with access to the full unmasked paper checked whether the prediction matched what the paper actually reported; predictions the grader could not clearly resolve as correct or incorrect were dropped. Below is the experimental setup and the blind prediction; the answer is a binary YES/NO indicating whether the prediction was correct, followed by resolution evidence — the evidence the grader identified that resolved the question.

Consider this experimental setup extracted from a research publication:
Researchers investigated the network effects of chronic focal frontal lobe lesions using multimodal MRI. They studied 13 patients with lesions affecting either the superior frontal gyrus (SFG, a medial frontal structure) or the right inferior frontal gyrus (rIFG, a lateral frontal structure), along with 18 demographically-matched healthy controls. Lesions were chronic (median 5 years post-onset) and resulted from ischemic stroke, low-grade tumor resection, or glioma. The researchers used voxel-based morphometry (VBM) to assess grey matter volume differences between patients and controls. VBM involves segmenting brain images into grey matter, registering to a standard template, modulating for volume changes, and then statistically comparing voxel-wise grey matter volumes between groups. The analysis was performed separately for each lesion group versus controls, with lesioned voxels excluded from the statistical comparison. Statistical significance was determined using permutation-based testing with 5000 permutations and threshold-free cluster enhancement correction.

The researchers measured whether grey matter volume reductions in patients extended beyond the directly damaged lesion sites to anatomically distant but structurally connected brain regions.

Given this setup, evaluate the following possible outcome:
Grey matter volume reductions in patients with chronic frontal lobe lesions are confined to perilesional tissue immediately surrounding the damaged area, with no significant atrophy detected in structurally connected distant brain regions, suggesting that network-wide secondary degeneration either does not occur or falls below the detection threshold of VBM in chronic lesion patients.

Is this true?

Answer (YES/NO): NO